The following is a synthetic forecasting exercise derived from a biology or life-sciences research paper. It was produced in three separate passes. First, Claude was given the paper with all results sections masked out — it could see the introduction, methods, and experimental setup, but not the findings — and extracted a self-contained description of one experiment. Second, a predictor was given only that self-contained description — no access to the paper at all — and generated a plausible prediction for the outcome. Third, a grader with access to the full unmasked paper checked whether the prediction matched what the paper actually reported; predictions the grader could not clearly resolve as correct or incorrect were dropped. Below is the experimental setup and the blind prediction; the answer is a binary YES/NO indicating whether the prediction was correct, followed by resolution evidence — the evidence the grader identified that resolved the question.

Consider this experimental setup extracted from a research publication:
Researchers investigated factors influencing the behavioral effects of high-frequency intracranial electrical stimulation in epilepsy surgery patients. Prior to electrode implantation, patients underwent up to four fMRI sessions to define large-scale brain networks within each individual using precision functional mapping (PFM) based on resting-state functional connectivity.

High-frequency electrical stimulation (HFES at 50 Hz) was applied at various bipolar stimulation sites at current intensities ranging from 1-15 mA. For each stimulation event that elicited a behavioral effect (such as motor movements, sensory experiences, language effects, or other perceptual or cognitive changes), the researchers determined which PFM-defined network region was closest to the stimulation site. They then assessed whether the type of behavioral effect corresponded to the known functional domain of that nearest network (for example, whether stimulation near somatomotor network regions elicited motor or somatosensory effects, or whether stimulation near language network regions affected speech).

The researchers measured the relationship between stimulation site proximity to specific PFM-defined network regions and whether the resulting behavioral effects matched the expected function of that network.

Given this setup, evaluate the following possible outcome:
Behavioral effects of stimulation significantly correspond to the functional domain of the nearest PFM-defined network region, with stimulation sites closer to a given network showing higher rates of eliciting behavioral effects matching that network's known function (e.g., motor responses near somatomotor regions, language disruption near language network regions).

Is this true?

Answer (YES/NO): YES